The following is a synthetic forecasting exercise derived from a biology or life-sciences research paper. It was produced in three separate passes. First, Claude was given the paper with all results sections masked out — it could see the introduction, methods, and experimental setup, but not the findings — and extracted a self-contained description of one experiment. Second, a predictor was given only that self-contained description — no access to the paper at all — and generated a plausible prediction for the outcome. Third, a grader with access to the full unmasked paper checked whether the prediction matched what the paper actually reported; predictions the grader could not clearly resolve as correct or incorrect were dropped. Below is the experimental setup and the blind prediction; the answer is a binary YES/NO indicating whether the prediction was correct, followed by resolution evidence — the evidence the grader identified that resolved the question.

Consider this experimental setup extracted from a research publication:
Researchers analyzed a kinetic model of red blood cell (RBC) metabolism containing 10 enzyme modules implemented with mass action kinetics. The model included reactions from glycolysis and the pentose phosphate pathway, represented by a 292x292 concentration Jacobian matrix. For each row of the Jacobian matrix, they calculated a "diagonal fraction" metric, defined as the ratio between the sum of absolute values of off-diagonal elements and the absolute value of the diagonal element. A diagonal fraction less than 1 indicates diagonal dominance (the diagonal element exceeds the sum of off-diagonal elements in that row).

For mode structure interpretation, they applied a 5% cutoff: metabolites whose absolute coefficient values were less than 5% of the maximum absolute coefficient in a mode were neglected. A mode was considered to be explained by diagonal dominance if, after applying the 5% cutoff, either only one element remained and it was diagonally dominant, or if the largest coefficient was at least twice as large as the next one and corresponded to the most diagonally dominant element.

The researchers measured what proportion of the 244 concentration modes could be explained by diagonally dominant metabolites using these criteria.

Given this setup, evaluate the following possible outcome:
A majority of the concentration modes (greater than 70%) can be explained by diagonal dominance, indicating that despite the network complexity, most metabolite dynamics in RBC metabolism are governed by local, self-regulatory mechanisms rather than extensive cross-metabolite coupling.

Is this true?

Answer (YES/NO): NO